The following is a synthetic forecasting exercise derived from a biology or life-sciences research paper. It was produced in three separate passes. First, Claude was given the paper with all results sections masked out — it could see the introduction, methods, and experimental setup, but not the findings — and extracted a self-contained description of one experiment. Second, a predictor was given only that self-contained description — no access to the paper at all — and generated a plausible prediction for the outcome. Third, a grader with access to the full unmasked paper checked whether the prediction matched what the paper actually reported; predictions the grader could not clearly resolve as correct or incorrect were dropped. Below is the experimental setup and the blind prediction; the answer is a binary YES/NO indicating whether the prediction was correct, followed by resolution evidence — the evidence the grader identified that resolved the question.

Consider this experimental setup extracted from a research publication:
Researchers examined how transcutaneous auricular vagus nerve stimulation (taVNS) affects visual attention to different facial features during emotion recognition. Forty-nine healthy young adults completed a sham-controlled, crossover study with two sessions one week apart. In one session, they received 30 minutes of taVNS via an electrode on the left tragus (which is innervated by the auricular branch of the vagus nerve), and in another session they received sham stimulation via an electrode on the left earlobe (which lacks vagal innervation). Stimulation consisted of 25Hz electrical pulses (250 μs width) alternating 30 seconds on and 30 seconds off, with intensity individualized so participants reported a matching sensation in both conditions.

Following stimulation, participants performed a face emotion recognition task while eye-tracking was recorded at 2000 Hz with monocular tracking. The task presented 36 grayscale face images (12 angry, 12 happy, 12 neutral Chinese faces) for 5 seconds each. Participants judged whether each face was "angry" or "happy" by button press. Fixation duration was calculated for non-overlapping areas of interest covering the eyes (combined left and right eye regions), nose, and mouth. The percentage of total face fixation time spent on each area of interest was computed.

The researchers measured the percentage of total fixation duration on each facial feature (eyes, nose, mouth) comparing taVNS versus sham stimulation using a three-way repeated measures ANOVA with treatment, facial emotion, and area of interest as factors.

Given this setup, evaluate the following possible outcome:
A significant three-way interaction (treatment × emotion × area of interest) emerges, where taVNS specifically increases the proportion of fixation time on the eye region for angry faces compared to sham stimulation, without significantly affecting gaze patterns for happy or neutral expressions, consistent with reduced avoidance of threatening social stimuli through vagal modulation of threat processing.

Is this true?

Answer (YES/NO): NO